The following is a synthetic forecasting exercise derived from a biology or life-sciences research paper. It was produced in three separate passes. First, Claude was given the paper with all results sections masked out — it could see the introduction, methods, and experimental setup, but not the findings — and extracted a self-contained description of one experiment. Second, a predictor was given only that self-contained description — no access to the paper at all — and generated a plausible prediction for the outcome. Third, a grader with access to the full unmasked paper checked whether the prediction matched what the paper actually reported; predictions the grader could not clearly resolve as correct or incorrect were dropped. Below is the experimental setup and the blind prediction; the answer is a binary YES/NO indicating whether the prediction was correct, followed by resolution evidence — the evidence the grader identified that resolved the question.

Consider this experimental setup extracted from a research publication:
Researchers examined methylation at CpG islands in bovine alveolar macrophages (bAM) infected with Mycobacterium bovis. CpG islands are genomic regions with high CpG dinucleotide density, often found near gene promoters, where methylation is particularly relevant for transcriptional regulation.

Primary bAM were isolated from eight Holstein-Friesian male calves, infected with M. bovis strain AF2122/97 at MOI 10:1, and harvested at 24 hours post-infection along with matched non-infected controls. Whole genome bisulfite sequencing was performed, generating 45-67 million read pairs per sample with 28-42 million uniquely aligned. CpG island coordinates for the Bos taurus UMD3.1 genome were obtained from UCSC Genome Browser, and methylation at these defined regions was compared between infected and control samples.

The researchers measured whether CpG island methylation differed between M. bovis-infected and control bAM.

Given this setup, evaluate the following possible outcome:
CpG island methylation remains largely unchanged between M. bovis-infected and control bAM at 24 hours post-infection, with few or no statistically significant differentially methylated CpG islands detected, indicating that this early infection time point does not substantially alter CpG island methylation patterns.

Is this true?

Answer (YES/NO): YES